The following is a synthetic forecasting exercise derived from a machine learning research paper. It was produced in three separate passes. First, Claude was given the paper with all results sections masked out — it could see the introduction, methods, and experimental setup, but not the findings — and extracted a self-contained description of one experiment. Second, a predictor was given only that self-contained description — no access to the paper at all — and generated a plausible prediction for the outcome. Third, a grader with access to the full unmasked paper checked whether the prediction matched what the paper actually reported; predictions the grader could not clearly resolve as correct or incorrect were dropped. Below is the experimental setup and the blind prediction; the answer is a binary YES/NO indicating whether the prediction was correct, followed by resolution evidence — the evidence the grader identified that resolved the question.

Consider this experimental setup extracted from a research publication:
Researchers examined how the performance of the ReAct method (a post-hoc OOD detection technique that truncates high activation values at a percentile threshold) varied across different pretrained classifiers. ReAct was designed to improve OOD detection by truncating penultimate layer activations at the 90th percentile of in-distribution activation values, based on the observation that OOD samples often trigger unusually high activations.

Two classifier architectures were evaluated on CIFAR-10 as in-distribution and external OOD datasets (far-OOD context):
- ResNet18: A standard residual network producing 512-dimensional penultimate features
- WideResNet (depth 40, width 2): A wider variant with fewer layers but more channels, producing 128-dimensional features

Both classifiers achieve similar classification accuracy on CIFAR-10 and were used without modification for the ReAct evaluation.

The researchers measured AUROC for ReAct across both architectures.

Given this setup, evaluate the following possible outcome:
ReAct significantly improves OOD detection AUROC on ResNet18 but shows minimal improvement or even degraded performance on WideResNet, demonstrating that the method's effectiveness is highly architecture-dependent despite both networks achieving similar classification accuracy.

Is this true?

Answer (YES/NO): NO